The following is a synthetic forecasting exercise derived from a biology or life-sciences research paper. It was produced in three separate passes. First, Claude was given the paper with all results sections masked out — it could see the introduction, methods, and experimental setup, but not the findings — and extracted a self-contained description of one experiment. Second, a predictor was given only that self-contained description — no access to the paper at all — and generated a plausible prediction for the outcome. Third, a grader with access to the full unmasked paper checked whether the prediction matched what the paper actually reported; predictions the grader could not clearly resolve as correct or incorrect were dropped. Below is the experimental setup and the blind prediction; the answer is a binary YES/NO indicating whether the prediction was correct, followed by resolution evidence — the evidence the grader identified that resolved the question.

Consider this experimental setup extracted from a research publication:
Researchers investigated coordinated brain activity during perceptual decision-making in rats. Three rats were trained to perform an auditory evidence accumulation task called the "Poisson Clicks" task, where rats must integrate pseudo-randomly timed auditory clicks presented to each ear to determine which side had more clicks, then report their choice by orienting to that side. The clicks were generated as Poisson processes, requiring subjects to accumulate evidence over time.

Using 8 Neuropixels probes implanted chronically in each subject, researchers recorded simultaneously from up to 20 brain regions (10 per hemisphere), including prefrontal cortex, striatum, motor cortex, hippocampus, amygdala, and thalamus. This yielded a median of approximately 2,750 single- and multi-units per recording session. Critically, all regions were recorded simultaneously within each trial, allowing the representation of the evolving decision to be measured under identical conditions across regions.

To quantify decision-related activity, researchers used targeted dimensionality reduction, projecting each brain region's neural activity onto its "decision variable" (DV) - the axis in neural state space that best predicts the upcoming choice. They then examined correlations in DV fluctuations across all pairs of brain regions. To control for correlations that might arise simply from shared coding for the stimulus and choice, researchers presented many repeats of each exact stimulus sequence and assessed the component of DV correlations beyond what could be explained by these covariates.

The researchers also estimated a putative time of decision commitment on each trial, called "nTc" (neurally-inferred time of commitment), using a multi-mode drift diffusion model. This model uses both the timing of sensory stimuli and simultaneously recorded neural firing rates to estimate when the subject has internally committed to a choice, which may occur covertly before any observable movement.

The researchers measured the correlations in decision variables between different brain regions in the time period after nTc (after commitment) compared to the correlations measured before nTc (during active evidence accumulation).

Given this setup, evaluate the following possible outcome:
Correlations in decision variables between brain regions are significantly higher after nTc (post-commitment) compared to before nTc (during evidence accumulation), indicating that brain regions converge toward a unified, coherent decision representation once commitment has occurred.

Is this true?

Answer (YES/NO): NO